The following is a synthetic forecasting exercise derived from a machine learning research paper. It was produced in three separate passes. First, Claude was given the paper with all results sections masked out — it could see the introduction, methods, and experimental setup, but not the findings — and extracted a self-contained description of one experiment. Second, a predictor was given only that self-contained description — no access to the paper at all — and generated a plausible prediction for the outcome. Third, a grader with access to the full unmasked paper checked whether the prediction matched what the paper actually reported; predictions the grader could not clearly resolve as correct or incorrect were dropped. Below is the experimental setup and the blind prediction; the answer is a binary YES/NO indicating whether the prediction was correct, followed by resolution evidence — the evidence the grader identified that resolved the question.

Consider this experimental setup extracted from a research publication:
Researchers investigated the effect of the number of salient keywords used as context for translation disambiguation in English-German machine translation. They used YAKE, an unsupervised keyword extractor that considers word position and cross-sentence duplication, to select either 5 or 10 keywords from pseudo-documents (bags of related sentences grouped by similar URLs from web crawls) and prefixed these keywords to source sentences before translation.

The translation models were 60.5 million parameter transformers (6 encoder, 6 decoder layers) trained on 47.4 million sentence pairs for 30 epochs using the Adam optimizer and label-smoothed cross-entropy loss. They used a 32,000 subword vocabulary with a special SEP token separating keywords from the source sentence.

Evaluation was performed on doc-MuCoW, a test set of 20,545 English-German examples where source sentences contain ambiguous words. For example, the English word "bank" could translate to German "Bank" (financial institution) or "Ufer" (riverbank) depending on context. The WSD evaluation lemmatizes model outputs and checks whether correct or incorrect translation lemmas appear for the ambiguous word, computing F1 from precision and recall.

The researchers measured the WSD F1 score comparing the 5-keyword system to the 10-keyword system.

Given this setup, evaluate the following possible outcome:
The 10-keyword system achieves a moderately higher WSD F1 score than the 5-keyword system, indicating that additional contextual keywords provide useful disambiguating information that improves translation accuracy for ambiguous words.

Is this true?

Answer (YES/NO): YES